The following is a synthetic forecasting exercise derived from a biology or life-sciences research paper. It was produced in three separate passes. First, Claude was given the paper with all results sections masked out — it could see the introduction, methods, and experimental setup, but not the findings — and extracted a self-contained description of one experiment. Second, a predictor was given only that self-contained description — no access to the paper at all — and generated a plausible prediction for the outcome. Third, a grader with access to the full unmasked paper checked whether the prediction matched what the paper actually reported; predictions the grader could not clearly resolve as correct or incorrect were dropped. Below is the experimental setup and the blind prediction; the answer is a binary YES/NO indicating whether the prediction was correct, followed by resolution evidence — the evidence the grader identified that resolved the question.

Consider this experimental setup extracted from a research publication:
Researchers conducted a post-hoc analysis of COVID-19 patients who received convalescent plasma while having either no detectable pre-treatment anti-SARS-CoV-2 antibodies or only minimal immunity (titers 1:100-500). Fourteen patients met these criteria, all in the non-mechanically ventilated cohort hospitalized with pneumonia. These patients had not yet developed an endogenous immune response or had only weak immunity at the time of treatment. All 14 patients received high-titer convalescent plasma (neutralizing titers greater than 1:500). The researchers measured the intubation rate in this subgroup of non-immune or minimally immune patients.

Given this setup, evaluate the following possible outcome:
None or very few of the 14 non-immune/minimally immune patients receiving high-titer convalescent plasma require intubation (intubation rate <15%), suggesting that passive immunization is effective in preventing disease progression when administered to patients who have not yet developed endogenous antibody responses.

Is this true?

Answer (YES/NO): YES